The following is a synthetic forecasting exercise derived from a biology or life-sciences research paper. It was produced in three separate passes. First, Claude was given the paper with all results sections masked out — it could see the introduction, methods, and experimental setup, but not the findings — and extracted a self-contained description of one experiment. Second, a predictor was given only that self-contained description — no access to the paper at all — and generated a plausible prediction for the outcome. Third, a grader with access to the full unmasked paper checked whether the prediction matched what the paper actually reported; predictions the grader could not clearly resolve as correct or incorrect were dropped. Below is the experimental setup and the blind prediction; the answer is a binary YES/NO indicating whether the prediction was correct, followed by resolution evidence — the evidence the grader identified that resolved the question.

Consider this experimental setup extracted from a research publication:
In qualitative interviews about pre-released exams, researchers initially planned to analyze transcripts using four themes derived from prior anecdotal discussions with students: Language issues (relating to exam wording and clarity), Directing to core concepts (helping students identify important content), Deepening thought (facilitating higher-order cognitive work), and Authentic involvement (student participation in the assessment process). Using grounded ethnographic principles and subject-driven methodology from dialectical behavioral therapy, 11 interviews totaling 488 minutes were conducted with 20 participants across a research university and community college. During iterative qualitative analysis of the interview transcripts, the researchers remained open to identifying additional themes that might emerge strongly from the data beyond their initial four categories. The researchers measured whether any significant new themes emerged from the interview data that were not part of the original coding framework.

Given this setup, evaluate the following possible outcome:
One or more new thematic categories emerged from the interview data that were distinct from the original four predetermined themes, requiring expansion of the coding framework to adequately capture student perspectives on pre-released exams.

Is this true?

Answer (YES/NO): YES